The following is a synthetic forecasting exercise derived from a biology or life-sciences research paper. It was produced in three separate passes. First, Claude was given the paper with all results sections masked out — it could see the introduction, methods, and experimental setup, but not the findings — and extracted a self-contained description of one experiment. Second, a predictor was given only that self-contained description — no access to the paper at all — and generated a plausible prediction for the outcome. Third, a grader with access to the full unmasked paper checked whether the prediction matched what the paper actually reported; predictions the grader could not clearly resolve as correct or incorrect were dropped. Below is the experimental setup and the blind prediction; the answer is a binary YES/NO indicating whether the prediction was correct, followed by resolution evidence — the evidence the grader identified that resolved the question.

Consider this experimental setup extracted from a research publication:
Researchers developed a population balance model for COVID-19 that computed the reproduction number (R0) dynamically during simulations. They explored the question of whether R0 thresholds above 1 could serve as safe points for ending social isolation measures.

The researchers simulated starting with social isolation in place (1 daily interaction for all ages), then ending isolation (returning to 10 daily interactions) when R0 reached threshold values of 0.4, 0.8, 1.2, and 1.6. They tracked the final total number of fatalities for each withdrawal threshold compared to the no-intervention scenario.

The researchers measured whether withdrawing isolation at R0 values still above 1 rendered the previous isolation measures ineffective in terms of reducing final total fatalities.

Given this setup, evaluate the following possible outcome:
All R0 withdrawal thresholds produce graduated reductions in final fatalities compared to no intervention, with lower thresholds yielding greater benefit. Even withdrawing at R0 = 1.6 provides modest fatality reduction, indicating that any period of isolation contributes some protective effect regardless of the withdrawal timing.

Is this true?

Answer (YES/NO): NO